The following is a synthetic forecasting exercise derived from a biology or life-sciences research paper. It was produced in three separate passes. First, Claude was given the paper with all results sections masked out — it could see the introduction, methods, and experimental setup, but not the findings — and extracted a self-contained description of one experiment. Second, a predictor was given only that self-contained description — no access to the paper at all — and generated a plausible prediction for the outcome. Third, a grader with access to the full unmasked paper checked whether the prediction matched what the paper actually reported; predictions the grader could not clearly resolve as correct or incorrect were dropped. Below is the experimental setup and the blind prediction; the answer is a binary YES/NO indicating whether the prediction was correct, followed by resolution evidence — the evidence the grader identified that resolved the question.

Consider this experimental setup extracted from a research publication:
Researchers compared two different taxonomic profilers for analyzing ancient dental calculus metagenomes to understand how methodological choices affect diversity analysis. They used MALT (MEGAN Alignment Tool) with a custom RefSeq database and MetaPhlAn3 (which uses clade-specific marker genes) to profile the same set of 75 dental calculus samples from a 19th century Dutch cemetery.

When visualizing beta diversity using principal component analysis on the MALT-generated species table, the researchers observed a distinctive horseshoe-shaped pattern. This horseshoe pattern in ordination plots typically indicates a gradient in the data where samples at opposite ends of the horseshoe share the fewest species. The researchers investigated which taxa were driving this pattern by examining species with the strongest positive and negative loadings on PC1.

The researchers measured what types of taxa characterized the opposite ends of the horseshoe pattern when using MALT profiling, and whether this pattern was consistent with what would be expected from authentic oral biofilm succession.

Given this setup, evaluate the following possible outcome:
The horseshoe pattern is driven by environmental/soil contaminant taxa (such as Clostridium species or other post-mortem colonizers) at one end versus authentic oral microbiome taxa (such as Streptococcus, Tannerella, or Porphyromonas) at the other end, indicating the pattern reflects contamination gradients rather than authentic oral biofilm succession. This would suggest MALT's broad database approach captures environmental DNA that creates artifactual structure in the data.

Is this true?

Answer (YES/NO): YES